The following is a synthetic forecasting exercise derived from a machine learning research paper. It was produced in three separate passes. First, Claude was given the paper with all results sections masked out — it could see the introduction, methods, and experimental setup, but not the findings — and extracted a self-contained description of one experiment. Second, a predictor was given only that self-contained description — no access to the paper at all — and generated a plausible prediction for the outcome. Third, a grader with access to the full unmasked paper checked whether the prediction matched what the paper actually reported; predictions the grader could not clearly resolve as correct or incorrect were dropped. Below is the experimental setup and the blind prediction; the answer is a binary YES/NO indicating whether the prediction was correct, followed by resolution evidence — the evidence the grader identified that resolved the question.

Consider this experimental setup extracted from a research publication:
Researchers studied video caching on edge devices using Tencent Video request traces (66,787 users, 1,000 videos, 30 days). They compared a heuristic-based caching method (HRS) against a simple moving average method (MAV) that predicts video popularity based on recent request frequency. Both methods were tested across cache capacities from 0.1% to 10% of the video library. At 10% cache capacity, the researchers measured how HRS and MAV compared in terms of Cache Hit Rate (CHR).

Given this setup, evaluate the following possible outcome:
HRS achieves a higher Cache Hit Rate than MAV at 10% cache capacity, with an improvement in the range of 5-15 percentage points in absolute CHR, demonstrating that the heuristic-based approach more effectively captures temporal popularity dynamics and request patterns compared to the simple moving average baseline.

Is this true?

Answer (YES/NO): NO